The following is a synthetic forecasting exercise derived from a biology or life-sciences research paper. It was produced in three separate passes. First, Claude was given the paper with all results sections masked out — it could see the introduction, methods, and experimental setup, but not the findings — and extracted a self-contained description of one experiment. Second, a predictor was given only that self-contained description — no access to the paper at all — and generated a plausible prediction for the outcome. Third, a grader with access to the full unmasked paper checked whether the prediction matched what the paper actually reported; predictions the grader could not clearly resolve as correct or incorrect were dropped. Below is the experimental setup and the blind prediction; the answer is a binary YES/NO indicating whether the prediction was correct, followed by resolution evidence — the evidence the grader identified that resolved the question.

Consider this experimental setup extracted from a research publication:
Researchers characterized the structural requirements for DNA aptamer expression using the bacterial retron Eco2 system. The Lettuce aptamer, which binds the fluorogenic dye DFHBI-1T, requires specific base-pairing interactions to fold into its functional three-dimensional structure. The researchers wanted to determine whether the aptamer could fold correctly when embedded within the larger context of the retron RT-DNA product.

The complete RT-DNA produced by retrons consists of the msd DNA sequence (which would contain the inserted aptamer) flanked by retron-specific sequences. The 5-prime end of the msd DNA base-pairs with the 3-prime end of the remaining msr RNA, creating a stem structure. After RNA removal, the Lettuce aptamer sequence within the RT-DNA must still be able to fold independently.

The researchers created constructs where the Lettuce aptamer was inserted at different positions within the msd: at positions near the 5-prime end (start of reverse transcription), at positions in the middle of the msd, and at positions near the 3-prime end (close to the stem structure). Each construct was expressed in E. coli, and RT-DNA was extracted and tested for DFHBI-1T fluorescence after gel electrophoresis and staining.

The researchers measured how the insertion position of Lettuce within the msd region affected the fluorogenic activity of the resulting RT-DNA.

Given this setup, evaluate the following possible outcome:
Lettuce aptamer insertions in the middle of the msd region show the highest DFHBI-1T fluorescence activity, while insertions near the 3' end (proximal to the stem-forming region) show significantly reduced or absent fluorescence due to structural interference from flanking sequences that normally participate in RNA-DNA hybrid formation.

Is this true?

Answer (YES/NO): NO